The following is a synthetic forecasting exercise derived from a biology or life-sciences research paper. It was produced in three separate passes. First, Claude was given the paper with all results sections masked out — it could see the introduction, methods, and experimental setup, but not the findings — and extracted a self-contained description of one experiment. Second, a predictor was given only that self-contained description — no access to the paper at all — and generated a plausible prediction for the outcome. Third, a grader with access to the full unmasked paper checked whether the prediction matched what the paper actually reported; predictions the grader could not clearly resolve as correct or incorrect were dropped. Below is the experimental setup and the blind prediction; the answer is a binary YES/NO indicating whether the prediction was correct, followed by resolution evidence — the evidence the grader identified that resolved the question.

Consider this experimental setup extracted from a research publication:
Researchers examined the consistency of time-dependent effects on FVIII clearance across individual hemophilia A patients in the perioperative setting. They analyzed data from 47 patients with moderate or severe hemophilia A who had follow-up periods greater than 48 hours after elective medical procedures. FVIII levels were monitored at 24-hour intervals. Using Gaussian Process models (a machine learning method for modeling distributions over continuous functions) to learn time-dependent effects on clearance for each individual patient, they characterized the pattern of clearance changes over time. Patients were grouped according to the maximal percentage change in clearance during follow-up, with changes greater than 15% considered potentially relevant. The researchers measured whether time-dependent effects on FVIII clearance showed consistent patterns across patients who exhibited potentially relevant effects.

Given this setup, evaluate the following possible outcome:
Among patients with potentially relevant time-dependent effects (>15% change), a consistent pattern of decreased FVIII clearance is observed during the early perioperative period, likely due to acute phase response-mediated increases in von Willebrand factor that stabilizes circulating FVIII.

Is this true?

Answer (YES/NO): NO